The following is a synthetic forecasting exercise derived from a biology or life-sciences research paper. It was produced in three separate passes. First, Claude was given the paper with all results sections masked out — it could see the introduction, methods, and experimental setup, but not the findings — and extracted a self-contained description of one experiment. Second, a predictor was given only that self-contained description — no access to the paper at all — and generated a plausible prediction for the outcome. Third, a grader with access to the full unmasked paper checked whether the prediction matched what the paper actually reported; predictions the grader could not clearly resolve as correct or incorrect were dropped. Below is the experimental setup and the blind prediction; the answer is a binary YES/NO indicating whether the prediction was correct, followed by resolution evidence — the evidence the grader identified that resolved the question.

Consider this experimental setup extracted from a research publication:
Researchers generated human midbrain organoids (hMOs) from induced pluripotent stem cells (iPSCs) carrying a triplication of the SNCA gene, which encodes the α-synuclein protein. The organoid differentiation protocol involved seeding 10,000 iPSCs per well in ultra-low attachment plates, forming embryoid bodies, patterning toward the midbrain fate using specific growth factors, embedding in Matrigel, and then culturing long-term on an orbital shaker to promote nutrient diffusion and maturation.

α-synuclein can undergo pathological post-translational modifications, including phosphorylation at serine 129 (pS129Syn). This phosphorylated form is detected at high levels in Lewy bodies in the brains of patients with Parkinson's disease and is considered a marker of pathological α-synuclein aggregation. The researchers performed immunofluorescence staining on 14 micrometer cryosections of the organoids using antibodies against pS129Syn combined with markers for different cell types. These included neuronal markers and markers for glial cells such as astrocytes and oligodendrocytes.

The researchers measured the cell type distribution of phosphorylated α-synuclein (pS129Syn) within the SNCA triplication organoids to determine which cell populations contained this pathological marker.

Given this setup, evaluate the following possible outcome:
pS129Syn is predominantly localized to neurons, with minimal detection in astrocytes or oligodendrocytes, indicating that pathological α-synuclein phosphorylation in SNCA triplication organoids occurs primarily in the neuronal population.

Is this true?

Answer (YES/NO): YES